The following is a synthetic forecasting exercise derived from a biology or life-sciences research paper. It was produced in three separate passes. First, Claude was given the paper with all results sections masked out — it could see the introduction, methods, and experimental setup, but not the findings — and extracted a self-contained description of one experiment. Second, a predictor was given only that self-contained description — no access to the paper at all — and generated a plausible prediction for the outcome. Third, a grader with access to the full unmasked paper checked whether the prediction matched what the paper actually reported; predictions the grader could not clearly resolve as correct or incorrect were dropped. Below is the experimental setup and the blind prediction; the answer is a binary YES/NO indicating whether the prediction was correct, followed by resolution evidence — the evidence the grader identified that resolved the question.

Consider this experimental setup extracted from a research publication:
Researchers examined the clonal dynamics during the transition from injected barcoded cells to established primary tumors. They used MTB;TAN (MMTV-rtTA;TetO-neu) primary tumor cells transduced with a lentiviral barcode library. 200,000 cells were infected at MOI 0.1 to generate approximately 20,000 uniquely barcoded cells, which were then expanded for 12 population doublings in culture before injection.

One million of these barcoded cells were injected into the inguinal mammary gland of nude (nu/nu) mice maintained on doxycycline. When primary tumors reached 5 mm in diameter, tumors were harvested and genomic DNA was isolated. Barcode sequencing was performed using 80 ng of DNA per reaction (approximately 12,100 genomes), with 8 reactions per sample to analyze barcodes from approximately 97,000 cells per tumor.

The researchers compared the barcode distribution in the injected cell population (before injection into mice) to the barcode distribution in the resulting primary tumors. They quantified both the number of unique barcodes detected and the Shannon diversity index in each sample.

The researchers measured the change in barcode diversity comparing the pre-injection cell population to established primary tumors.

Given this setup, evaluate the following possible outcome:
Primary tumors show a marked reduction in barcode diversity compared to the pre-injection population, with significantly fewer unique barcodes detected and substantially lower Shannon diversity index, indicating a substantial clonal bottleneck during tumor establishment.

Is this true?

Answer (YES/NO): YES